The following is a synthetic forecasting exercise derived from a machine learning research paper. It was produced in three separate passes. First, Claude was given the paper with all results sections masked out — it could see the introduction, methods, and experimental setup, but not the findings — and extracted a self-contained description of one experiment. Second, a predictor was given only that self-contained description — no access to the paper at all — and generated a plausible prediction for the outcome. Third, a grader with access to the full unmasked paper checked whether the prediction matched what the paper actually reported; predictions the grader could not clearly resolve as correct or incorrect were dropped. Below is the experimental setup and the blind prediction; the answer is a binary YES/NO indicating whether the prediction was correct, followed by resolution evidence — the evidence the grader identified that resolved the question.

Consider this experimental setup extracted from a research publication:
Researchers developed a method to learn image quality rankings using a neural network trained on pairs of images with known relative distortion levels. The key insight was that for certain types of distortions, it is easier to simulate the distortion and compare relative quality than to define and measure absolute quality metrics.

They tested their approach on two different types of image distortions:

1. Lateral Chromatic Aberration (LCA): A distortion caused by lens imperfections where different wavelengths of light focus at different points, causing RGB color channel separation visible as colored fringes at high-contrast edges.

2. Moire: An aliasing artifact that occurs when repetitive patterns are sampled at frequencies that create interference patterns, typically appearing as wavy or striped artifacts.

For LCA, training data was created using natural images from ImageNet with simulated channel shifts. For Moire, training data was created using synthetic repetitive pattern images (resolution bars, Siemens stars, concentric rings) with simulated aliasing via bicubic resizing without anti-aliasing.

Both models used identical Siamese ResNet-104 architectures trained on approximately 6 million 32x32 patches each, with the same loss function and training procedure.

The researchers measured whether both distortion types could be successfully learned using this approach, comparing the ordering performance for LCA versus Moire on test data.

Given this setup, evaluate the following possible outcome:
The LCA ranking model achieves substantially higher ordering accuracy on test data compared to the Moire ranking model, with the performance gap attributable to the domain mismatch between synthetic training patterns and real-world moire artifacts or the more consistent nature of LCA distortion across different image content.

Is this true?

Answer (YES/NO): NO